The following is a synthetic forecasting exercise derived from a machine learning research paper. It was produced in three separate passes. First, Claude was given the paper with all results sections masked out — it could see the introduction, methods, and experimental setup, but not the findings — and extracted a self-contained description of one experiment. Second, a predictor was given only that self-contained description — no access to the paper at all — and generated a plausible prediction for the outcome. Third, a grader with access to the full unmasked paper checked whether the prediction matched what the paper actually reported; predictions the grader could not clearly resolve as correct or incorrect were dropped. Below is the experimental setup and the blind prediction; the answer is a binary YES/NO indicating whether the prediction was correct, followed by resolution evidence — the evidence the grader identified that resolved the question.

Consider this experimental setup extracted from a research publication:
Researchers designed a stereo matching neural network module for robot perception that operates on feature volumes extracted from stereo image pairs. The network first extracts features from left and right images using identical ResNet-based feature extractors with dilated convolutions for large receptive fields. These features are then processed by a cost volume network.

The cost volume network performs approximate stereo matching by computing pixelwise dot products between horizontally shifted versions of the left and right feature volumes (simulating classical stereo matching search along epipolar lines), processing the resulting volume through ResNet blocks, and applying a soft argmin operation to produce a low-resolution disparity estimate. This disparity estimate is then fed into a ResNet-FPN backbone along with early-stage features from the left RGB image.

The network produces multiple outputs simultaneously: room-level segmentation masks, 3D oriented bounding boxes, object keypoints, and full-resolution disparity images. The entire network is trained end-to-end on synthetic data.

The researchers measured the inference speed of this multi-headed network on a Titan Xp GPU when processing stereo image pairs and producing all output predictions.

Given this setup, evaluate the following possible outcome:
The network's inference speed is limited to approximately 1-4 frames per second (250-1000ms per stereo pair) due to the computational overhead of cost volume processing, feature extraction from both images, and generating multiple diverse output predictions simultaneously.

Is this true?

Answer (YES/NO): NO